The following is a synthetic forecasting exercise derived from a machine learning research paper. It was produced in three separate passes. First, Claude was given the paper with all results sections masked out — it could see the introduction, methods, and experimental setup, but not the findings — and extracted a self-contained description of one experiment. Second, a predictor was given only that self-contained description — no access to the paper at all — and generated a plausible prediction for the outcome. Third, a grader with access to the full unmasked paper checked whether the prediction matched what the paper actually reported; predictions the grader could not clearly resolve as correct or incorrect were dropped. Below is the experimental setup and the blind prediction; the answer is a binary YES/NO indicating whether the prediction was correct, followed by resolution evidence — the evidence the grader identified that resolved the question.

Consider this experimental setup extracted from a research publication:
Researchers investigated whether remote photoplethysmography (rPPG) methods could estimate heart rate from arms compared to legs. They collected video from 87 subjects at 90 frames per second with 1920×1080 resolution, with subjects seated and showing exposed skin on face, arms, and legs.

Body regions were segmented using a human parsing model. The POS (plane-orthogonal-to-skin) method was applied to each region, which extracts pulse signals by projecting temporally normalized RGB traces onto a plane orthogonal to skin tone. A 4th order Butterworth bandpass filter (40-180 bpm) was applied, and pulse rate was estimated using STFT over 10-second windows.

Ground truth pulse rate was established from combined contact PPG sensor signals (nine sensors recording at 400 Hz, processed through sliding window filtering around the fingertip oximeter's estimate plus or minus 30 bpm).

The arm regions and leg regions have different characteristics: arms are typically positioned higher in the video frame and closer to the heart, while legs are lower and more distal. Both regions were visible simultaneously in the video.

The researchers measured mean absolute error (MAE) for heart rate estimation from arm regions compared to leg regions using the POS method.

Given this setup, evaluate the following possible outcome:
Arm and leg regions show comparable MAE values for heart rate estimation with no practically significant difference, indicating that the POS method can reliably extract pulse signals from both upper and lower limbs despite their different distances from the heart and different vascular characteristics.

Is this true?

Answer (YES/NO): NO